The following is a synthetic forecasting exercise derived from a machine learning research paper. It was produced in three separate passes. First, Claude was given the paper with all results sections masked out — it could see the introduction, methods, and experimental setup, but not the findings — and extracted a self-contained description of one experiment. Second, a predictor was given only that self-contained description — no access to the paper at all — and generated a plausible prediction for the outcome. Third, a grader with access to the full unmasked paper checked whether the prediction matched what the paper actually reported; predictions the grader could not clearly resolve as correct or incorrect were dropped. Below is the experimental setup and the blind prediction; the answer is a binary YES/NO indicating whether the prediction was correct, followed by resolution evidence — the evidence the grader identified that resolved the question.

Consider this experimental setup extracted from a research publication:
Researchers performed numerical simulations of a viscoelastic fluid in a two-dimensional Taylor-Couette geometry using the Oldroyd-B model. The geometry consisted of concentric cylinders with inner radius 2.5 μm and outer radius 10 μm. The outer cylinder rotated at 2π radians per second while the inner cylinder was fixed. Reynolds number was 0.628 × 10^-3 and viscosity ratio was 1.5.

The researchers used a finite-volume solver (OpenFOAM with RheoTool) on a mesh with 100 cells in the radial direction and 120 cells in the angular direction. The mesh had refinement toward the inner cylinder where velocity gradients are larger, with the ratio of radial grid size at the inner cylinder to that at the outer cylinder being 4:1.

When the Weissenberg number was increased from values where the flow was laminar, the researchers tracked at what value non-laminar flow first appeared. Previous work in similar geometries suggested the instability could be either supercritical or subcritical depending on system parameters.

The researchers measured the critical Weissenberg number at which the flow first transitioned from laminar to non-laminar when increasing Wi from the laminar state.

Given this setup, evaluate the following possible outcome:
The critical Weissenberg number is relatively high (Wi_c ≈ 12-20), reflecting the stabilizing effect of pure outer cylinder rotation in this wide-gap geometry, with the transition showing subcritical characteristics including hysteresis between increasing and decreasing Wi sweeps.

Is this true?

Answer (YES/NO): NO